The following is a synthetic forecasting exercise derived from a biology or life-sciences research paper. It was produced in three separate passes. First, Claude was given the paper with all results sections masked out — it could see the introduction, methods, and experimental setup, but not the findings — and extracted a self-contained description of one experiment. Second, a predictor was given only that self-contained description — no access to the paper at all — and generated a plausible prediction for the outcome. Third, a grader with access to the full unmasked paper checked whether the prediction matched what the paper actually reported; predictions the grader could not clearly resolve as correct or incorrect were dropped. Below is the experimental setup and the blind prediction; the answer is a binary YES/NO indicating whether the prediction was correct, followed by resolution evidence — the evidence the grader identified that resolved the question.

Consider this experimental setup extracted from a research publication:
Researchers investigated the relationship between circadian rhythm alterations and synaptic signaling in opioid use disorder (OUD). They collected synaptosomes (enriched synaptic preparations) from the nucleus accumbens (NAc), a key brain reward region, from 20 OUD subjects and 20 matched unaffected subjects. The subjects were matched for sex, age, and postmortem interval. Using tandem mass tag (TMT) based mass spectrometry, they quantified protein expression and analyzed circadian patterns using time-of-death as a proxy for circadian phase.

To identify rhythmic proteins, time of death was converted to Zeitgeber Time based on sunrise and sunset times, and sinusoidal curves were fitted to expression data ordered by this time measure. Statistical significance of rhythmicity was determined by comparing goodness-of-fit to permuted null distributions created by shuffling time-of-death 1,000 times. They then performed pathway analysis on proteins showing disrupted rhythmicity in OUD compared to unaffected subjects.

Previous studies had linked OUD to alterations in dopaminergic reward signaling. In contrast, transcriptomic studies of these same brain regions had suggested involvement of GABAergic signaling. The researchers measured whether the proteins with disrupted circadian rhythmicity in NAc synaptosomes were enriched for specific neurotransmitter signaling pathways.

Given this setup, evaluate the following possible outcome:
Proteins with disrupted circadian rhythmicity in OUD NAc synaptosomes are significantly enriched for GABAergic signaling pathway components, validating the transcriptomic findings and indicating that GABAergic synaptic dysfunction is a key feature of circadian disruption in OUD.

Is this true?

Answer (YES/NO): NO